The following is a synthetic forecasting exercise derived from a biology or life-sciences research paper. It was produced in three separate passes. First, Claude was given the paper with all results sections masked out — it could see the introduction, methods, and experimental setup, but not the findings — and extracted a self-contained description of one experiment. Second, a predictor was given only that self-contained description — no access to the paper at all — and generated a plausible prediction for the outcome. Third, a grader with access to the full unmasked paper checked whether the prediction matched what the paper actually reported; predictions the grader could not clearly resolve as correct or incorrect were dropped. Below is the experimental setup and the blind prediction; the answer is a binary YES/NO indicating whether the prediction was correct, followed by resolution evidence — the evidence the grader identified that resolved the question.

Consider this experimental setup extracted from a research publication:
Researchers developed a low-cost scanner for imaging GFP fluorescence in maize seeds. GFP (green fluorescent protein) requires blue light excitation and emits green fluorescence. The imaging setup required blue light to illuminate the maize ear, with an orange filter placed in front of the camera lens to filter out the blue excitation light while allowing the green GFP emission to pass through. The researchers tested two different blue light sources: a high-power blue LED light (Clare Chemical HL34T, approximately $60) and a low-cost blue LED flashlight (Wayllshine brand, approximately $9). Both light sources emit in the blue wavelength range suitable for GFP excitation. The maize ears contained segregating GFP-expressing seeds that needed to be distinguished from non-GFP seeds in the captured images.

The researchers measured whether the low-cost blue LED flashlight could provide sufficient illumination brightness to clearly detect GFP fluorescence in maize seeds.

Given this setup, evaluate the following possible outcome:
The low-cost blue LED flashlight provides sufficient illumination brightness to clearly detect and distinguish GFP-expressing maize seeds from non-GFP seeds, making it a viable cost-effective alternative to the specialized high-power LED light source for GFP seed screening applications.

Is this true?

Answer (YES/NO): NO